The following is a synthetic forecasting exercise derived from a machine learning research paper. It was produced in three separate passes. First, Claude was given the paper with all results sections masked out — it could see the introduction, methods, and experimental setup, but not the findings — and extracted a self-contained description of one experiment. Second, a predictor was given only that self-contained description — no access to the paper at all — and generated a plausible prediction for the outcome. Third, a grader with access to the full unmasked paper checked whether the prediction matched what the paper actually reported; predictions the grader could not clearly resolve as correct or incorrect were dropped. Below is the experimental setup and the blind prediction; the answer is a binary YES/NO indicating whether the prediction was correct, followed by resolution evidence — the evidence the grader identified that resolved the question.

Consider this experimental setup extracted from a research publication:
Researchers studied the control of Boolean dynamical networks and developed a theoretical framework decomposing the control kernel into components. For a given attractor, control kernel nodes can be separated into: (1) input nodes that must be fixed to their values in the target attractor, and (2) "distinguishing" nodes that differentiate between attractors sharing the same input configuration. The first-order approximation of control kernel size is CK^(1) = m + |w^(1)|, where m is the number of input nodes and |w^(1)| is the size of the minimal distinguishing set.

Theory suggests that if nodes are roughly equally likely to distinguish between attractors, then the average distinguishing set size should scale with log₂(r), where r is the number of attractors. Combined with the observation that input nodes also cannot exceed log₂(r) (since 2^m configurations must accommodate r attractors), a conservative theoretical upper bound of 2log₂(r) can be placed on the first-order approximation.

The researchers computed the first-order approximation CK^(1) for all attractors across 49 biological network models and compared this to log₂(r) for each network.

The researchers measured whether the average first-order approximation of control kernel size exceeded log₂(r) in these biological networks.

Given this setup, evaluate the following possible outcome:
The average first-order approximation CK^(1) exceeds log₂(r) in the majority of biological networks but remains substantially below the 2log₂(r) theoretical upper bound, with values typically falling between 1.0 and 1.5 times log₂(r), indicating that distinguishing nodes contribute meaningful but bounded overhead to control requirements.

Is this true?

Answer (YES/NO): NO